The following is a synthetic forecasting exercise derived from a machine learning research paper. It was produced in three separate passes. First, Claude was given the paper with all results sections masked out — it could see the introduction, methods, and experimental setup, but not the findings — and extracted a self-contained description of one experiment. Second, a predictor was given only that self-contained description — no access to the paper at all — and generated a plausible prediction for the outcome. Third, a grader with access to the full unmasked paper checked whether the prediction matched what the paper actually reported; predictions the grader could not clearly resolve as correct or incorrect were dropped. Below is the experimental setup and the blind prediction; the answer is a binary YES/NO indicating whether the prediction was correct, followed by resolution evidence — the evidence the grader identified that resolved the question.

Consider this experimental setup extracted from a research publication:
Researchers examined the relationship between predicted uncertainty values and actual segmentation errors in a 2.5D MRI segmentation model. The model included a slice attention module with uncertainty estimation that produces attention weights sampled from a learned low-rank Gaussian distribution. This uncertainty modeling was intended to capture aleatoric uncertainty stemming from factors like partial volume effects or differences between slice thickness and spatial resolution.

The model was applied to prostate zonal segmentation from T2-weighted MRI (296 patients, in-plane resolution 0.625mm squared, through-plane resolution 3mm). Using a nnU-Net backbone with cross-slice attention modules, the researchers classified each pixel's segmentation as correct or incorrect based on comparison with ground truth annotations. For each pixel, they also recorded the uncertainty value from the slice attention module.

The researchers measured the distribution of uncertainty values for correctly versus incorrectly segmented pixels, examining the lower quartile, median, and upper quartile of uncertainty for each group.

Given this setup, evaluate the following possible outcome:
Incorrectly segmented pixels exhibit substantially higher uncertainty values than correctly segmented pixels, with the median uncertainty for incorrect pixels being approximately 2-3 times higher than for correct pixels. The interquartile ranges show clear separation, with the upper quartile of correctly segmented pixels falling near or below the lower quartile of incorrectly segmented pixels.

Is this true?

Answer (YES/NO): NO